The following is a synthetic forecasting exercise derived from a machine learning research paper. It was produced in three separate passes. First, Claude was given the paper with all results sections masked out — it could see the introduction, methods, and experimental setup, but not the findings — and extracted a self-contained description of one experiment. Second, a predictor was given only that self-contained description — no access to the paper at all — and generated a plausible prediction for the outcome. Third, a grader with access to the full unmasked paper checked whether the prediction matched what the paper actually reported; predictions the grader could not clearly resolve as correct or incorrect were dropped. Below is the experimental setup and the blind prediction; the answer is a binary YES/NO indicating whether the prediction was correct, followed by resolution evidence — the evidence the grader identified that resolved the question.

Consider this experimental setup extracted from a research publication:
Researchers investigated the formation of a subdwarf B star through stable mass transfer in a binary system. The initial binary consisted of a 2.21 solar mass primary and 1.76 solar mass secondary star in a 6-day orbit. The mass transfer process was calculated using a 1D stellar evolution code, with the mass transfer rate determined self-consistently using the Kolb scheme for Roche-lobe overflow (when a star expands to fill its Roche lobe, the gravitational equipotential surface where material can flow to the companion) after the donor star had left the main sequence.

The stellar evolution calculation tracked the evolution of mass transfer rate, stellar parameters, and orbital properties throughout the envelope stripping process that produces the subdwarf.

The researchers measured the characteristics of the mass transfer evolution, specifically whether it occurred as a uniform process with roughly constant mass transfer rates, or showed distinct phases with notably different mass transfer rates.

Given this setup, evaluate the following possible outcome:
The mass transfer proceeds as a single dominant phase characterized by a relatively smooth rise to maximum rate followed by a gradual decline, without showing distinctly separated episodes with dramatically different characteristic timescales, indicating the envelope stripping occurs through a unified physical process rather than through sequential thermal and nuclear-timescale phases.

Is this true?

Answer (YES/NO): NO